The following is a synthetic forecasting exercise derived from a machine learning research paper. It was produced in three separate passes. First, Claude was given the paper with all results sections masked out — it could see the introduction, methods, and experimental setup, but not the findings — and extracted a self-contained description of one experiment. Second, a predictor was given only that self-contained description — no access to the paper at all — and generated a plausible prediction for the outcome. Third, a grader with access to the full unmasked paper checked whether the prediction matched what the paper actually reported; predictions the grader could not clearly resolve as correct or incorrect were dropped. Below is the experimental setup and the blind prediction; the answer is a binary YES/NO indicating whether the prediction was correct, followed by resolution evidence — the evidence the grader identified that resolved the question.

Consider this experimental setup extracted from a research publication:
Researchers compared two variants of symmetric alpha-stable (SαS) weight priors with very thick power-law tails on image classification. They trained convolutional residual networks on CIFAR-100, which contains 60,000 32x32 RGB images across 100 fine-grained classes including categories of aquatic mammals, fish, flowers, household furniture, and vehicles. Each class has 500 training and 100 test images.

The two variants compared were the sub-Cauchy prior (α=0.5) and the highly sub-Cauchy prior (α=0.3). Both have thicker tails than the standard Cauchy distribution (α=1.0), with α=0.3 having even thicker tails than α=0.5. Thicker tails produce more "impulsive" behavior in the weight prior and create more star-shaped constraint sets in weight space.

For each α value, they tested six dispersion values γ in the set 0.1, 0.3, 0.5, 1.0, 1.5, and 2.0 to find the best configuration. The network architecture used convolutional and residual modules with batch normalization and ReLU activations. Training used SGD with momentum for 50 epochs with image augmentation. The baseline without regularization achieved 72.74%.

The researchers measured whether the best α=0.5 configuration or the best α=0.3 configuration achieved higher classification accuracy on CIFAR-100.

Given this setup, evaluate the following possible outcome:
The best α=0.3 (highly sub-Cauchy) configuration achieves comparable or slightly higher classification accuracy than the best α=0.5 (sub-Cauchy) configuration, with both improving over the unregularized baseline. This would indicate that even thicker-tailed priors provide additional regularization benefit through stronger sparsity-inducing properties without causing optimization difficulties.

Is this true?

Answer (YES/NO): NO